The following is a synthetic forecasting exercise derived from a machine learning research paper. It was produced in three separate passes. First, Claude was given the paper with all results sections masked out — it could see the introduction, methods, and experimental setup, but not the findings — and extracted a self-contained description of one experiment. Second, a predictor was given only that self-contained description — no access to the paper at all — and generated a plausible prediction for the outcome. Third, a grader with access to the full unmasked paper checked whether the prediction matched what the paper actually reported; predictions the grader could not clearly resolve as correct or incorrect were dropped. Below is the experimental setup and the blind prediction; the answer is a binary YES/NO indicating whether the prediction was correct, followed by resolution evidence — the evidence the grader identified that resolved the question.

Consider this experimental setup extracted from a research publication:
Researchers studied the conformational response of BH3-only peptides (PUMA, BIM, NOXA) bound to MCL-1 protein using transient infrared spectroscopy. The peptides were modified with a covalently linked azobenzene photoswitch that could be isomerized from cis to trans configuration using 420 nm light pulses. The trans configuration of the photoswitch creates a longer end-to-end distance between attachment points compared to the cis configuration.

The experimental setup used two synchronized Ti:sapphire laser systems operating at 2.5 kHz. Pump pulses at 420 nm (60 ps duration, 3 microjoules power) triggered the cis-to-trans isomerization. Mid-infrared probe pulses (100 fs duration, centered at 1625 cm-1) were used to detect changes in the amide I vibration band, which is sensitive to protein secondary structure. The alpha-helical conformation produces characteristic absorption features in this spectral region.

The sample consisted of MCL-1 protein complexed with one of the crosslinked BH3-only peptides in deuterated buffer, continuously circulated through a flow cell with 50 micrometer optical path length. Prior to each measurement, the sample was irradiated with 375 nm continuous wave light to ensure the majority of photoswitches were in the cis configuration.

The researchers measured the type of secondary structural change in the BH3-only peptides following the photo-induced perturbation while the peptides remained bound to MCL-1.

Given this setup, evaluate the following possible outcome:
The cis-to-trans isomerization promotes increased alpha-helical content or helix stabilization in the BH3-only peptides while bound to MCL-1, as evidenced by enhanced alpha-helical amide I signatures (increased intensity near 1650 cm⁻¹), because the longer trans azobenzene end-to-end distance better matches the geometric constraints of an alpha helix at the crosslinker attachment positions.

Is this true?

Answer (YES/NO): NO